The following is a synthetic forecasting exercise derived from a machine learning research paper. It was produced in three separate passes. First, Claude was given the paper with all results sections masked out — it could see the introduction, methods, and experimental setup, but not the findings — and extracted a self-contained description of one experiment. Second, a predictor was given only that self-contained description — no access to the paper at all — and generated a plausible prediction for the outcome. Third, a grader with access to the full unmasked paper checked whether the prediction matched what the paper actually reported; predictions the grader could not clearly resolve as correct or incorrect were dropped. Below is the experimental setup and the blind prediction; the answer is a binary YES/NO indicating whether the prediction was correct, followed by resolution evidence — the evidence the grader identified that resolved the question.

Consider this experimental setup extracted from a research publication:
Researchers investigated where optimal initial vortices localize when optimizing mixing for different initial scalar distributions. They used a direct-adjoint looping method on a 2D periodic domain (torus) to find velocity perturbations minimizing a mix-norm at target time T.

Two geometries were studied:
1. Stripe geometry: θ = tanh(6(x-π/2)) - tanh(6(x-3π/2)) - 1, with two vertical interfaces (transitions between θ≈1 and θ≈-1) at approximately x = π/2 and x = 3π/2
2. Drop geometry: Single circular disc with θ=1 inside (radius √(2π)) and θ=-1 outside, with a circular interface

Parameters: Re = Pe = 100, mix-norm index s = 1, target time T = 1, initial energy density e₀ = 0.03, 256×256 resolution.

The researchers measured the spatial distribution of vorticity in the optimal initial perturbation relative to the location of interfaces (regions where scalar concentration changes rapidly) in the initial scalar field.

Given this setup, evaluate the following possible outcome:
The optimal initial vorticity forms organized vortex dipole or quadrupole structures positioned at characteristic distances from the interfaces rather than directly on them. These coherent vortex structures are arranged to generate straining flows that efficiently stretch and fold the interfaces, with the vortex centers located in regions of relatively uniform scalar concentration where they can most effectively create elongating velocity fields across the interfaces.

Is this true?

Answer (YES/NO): NO